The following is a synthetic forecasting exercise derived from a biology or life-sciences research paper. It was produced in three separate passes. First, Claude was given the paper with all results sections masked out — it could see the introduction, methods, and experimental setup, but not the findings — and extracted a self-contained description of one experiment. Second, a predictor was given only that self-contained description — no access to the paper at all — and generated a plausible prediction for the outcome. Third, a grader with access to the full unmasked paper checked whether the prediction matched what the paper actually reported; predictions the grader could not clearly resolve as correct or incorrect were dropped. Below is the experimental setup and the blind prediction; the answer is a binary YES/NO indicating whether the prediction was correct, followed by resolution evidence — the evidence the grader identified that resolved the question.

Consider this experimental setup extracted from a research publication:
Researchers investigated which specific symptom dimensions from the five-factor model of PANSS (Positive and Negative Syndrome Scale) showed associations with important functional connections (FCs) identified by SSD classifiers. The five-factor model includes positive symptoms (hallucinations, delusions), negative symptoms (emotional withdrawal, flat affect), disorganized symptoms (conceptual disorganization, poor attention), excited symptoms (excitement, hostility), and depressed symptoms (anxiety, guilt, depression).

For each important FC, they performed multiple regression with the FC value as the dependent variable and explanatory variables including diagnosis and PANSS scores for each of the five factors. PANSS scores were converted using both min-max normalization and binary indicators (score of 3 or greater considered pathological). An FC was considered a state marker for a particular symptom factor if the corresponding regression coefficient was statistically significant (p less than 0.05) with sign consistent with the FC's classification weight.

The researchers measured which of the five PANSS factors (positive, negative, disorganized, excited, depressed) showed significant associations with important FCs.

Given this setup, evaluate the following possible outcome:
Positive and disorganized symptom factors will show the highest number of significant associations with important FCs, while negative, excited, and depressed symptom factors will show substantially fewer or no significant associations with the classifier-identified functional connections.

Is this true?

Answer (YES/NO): NO